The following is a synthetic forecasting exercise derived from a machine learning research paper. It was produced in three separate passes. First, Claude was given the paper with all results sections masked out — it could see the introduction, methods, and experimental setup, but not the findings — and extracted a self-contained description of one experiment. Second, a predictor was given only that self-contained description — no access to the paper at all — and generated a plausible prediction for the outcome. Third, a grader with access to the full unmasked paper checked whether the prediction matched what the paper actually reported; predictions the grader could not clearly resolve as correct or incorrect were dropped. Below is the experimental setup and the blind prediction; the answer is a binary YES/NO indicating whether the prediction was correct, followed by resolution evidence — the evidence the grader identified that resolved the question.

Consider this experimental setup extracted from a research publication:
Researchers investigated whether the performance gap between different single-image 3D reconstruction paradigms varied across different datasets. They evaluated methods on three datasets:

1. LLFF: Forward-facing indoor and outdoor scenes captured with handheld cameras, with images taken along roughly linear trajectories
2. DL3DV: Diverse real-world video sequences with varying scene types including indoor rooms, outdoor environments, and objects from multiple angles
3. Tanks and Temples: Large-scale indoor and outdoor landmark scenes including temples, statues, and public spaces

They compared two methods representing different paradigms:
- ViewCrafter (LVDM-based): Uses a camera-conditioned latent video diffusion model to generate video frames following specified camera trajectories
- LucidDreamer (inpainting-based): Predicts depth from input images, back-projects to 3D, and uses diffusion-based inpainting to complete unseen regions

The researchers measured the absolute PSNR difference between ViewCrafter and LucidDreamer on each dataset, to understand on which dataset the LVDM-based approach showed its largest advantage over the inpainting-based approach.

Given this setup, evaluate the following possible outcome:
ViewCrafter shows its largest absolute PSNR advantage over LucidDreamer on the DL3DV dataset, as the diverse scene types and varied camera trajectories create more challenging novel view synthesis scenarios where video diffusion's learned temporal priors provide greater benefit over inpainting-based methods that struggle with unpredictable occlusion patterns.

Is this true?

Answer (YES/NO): YES